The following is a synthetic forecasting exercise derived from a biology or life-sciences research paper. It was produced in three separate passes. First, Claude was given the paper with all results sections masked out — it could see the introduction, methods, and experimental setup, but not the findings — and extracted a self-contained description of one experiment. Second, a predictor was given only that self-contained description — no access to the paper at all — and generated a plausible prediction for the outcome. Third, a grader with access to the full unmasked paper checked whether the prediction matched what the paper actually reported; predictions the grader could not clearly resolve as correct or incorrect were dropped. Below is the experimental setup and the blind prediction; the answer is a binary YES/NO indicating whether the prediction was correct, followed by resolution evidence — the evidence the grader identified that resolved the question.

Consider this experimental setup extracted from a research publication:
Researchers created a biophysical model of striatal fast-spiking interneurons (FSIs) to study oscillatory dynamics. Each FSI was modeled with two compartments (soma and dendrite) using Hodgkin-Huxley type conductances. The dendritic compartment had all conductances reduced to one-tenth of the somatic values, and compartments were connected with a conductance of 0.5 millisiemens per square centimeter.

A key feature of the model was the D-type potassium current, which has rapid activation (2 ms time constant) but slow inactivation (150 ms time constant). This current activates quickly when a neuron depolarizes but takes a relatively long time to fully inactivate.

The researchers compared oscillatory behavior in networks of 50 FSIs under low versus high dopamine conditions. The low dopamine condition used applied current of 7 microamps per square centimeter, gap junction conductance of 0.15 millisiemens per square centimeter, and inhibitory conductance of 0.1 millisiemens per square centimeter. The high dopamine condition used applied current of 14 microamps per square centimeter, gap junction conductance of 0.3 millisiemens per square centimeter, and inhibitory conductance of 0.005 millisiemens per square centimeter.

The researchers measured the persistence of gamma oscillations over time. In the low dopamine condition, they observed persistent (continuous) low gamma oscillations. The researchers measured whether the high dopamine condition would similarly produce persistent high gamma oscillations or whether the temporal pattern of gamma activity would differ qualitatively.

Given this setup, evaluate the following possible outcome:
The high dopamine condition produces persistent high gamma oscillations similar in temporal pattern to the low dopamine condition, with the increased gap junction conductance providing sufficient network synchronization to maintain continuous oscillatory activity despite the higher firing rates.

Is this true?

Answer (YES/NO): NO